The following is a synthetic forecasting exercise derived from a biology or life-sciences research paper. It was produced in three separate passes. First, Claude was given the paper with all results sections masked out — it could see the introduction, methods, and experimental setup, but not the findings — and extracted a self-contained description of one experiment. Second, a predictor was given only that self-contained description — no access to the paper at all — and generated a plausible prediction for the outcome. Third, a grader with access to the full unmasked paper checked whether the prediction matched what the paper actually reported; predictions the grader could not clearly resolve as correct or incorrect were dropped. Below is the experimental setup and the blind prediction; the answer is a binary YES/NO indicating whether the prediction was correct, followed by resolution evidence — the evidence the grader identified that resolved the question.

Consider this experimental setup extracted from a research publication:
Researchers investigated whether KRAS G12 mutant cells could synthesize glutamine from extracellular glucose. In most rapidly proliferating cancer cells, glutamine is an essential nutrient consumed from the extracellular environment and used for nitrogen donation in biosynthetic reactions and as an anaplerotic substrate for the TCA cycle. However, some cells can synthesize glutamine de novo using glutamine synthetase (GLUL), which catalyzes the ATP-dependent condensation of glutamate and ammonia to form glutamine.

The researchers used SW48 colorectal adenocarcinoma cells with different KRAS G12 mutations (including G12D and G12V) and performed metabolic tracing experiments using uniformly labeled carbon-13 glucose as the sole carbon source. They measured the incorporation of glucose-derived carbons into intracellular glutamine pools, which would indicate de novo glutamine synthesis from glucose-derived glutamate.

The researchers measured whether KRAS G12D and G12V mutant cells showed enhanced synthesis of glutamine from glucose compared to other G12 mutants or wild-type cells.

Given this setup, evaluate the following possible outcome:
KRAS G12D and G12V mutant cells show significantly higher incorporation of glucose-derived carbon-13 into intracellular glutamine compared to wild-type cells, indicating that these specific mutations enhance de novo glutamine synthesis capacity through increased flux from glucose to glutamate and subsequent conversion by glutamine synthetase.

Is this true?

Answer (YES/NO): YES